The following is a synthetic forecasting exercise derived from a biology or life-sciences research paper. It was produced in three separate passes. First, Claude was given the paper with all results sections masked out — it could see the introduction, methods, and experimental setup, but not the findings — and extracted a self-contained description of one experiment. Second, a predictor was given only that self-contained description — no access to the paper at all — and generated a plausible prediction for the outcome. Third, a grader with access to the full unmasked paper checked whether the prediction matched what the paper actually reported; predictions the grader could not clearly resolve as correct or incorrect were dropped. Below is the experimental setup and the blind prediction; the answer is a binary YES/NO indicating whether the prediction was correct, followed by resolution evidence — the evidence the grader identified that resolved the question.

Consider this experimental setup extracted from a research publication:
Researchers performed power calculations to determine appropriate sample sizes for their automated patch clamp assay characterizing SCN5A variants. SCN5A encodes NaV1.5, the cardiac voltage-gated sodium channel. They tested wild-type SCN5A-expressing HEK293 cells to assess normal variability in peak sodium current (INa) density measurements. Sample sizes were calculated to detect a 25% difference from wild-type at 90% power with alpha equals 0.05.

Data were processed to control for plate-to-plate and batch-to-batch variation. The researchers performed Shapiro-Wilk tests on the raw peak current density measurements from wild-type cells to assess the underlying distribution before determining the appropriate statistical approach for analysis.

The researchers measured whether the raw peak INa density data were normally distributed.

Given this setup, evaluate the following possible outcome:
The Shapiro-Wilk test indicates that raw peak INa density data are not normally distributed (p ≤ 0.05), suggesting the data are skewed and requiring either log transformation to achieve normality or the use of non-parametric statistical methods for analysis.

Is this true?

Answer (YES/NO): NO